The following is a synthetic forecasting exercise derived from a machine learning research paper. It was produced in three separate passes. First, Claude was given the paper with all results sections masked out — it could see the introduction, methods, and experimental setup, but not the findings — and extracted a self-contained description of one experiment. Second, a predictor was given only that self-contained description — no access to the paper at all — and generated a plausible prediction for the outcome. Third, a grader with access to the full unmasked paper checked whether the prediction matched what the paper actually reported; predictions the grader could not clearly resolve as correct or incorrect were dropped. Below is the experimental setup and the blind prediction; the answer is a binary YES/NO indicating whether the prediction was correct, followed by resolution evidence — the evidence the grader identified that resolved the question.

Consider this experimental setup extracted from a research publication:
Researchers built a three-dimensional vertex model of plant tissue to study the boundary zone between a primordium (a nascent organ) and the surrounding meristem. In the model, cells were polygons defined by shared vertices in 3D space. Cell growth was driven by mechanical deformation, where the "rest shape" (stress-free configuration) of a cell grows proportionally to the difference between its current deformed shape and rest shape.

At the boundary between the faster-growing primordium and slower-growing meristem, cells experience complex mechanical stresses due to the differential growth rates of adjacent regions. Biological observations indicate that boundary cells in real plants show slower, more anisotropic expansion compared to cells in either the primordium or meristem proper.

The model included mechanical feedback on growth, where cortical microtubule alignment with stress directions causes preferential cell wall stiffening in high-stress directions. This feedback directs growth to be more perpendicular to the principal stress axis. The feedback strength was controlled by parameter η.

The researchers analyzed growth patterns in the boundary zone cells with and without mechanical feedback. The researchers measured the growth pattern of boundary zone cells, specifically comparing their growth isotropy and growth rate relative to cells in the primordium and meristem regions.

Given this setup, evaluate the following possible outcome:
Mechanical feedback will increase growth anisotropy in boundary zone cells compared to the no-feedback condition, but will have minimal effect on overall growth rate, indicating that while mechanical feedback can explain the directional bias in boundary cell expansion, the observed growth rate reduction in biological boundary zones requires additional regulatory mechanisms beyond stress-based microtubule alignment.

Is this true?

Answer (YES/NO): NO